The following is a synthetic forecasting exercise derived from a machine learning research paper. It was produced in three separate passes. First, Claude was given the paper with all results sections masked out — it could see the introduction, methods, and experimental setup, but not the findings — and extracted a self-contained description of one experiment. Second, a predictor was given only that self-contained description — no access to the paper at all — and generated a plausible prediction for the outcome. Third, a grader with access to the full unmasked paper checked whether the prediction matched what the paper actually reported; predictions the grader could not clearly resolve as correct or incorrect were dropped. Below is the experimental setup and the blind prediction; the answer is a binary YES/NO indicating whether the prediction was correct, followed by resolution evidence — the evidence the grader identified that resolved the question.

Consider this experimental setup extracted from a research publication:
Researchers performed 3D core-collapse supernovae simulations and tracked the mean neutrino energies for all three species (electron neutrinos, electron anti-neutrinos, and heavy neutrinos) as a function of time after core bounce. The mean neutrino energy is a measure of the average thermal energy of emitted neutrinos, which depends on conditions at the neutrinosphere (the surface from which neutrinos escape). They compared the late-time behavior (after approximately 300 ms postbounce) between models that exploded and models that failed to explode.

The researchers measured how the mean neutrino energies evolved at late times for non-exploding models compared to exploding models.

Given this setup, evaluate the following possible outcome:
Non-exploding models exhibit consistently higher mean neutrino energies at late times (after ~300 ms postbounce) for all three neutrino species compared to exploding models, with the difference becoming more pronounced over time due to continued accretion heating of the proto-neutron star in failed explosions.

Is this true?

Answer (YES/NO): YES